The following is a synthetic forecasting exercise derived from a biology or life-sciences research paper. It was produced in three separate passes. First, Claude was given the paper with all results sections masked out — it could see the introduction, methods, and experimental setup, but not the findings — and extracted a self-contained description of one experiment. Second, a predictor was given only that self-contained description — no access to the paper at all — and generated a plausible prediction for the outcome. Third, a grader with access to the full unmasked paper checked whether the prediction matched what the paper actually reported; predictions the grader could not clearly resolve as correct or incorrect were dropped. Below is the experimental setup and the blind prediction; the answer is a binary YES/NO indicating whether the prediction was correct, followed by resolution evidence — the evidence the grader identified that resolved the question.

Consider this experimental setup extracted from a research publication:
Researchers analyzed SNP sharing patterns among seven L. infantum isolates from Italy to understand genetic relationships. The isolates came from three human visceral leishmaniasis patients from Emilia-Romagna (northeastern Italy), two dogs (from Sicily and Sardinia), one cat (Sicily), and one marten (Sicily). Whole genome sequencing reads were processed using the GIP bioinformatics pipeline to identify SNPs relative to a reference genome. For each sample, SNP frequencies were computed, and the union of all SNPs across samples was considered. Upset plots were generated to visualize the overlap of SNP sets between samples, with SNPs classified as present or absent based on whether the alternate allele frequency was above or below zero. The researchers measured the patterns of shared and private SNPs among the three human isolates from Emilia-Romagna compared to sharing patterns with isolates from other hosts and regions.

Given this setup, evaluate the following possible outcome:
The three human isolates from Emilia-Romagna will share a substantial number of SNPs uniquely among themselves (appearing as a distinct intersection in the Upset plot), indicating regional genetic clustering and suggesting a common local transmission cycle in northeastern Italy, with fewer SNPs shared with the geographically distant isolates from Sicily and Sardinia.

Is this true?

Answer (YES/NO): YES